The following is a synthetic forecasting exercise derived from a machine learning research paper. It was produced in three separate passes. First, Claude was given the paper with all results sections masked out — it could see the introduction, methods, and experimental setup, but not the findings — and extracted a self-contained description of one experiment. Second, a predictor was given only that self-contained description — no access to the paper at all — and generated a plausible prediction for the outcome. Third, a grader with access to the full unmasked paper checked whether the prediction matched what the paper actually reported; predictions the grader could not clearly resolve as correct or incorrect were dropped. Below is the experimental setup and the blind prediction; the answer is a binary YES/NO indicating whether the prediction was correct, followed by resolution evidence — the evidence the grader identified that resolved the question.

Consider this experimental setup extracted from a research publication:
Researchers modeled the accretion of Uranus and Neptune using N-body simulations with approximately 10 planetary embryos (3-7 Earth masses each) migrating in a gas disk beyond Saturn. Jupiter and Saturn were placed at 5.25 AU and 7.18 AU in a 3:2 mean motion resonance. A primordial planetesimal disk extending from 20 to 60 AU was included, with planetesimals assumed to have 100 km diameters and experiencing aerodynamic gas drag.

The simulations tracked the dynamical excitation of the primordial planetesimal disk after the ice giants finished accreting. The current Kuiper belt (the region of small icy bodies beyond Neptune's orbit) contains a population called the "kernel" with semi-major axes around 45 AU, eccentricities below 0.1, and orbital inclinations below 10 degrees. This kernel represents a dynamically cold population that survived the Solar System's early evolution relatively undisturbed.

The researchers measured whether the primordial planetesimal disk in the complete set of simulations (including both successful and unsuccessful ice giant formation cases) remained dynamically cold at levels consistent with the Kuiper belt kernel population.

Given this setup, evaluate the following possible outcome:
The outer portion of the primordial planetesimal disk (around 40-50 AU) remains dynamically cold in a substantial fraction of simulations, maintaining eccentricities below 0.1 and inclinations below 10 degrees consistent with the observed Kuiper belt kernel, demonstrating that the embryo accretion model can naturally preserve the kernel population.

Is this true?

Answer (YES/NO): YES